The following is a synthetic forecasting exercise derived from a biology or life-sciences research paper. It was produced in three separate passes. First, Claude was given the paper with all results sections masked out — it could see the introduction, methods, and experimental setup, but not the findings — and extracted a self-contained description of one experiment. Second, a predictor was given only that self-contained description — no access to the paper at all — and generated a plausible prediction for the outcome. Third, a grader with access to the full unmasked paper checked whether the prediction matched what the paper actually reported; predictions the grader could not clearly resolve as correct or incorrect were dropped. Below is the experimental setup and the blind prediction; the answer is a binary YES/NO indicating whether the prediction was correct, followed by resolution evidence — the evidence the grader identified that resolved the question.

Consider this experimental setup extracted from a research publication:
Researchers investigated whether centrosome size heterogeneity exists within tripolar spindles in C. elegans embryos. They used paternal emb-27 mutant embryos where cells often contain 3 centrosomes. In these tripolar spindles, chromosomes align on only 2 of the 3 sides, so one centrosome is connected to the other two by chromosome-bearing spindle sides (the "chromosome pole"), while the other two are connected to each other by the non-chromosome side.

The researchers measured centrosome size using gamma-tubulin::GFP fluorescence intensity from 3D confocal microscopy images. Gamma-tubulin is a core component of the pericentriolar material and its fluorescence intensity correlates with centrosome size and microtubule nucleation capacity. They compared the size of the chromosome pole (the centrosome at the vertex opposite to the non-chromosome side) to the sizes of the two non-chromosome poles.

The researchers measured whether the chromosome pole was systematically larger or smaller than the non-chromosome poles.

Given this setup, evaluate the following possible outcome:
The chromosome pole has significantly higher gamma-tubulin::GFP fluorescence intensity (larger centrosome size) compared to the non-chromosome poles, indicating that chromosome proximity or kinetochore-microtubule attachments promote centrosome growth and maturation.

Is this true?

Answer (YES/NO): NO